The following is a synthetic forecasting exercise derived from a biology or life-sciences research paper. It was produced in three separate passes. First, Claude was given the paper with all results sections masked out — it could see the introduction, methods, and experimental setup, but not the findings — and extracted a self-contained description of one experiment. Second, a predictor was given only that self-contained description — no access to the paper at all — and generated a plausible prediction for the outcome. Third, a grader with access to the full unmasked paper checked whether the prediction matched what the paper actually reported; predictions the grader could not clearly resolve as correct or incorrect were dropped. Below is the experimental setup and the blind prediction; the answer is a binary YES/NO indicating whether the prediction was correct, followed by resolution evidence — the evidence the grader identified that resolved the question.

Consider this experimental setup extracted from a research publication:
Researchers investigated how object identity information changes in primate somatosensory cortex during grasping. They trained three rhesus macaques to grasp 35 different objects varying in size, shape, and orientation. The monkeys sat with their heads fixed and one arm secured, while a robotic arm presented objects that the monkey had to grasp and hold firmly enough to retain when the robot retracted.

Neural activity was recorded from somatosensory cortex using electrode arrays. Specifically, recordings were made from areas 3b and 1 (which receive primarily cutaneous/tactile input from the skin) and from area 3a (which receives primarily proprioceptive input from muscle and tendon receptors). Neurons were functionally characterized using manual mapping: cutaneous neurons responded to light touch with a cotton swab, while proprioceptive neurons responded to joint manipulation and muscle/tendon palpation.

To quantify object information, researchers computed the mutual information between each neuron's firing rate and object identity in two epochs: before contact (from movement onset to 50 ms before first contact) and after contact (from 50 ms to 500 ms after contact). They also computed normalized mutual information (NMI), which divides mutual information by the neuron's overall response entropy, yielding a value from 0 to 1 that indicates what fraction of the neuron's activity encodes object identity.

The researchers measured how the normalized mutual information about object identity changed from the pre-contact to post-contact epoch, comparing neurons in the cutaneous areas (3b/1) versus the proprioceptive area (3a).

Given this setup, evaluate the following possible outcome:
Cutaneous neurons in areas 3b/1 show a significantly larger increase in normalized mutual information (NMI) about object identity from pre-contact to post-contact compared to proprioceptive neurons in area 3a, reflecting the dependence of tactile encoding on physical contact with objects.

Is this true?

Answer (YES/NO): YES